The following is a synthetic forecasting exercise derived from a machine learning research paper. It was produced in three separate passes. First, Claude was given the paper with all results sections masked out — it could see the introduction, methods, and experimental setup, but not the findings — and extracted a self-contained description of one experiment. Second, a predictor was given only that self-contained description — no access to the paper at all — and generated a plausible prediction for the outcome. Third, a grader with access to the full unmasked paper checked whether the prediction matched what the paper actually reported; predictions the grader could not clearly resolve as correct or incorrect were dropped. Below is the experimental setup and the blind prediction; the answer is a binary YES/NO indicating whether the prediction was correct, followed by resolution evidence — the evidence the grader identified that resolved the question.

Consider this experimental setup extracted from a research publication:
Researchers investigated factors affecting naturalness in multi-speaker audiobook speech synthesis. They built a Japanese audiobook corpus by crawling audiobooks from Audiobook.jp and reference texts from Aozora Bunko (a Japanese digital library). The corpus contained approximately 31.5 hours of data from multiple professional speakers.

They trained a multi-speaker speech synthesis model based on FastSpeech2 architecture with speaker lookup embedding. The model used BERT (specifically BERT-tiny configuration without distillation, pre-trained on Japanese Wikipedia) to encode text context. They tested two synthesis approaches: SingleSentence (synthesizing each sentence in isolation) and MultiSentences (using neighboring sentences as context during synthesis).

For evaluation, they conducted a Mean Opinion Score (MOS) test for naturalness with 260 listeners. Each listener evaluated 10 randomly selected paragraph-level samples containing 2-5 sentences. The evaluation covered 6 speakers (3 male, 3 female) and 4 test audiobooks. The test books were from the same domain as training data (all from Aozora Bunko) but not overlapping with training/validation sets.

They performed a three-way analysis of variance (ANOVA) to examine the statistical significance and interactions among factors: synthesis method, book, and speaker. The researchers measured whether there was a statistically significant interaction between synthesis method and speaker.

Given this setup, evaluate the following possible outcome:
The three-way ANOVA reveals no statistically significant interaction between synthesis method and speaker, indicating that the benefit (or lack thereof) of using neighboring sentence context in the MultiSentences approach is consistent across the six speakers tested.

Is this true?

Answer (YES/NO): YES